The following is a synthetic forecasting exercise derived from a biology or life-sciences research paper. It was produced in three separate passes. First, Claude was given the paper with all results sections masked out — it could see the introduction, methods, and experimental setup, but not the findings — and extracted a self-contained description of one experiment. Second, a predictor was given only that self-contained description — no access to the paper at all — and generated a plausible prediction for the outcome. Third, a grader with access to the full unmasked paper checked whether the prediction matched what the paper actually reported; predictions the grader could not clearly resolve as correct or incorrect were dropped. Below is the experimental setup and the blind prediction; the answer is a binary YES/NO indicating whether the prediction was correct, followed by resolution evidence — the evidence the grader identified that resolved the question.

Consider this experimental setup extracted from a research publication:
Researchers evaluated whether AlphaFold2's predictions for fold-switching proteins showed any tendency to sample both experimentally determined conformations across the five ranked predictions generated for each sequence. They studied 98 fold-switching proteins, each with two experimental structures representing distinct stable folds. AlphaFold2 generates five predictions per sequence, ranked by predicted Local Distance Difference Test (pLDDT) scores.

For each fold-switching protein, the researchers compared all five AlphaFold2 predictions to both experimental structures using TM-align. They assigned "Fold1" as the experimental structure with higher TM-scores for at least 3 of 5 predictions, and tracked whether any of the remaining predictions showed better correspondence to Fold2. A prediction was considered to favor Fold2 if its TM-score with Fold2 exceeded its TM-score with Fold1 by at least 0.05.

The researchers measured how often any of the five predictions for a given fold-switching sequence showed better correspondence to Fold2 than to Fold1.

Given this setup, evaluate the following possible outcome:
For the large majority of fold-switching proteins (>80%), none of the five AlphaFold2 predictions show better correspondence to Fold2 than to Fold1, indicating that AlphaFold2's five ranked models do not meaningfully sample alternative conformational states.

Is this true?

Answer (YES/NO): YES